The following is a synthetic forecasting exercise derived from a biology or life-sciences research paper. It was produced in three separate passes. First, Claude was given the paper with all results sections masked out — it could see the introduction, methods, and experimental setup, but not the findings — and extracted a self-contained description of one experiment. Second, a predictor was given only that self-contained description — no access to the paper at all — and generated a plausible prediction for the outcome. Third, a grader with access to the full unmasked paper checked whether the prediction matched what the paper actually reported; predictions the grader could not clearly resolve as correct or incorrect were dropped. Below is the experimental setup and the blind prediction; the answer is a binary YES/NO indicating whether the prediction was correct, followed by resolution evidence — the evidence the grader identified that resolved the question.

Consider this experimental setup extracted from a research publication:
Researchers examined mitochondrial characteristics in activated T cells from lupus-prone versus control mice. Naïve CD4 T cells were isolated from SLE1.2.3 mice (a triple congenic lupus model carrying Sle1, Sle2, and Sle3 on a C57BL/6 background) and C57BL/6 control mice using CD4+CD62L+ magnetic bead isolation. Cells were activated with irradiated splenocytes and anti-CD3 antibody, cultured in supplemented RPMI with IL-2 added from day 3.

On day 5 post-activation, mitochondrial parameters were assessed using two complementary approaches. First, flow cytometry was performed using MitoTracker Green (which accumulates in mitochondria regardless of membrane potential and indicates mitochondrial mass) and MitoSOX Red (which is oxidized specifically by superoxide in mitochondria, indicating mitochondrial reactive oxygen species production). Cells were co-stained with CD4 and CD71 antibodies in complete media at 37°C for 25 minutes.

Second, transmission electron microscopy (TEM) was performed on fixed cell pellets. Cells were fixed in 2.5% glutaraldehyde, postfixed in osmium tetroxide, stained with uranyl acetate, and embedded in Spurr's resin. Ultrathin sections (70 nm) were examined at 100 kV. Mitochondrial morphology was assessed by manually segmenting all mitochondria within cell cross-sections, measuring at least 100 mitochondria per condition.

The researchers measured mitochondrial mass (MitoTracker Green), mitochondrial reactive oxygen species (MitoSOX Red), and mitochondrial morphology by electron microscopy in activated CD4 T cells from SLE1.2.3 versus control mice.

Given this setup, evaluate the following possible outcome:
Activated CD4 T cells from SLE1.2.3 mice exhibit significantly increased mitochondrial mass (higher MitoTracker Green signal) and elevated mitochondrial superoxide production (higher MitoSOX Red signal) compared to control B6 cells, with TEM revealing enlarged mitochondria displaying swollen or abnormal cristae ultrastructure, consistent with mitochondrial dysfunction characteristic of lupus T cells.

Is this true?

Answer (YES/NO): NO